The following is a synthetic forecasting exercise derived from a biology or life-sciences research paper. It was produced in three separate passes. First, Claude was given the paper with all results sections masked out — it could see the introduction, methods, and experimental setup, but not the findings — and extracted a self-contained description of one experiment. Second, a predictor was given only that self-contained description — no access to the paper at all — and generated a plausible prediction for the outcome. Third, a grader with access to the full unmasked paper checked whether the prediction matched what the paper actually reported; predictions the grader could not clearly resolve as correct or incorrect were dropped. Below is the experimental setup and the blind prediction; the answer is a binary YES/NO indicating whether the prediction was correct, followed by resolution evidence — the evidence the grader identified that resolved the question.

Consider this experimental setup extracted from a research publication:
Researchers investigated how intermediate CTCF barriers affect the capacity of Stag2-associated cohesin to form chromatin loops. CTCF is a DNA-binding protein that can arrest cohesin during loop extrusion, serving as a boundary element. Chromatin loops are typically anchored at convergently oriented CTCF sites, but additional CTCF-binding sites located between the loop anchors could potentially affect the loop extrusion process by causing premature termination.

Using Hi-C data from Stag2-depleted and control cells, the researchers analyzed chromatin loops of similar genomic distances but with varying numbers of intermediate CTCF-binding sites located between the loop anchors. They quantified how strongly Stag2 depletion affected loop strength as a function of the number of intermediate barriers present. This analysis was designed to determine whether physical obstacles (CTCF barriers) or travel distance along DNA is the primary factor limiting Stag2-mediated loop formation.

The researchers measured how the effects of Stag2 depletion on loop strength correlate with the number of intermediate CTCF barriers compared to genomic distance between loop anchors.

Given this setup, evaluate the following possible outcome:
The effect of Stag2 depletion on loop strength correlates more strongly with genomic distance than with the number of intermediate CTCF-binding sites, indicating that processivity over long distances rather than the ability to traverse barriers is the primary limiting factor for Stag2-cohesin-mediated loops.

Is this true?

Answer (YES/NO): NO